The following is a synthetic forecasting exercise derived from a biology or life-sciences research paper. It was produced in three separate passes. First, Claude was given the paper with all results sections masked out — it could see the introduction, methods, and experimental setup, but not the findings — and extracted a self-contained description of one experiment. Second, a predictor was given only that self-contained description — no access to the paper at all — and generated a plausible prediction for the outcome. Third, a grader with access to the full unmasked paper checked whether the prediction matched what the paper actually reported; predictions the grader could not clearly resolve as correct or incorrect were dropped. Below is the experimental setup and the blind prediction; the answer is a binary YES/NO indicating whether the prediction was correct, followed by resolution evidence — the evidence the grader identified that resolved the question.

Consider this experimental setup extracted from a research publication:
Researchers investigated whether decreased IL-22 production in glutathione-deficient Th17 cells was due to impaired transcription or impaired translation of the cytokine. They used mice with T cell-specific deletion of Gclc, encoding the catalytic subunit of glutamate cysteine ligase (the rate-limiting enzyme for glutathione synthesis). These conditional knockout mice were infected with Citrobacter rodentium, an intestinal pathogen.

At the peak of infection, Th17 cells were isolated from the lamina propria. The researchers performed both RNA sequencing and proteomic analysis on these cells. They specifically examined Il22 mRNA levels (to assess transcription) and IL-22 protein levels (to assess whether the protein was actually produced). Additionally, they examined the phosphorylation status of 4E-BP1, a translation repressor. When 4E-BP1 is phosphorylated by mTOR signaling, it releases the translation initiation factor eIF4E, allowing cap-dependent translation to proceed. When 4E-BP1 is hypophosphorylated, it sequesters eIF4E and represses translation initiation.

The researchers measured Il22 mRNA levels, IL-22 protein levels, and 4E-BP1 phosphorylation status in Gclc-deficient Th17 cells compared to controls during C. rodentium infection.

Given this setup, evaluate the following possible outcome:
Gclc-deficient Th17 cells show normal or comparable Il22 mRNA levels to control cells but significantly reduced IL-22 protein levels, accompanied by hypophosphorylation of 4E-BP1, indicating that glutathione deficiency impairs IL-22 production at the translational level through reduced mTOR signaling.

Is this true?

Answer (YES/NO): YES